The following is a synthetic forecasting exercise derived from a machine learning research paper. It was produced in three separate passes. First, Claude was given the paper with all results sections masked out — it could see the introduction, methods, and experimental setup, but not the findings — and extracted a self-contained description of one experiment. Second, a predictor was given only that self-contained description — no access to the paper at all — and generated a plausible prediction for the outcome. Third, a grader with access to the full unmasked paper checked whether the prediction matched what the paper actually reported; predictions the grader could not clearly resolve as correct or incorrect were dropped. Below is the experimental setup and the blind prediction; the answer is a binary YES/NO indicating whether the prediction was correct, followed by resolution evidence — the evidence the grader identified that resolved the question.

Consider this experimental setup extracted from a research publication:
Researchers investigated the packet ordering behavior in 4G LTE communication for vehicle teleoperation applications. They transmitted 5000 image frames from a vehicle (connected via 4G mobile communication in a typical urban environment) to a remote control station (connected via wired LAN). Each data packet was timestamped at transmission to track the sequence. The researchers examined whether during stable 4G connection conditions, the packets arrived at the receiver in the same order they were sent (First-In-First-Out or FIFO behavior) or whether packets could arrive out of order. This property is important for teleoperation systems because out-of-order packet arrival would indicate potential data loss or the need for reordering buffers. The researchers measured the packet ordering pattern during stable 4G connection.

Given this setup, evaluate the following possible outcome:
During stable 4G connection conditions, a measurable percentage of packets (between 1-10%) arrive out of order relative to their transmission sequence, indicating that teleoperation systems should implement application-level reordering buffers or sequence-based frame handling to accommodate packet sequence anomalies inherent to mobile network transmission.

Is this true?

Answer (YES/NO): NO